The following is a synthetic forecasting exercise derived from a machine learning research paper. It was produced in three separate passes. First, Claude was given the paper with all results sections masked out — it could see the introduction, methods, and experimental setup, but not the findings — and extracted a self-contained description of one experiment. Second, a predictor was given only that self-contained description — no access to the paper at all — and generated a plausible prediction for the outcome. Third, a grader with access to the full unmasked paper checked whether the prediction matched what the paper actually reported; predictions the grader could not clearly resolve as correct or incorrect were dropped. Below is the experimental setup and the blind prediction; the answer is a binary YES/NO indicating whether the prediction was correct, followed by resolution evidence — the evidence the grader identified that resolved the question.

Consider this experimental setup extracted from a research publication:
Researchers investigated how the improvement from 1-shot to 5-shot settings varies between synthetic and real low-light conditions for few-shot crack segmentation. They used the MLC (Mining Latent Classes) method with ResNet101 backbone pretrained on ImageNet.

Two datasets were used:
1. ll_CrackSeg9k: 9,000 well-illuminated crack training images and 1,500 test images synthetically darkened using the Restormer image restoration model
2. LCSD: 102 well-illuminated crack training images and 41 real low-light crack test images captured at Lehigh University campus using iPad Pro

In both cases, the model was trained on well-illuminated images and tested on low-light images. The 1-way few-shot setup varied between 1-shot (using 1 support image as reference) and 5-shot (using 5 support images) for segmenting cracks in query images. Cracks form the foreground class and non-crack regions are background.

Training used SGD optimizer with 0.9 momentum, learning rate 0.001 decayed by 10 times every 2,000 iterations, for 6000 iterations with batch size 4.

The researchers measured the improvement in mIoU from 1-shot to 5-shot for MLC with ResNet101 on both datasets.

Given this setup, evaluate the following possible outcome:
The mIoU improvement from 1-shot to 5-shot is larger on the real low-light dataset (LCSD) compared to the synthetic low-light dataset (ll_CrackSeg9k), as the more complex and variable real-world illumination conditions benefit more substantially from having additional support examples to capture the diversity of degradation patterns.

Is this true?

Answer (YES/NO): NO